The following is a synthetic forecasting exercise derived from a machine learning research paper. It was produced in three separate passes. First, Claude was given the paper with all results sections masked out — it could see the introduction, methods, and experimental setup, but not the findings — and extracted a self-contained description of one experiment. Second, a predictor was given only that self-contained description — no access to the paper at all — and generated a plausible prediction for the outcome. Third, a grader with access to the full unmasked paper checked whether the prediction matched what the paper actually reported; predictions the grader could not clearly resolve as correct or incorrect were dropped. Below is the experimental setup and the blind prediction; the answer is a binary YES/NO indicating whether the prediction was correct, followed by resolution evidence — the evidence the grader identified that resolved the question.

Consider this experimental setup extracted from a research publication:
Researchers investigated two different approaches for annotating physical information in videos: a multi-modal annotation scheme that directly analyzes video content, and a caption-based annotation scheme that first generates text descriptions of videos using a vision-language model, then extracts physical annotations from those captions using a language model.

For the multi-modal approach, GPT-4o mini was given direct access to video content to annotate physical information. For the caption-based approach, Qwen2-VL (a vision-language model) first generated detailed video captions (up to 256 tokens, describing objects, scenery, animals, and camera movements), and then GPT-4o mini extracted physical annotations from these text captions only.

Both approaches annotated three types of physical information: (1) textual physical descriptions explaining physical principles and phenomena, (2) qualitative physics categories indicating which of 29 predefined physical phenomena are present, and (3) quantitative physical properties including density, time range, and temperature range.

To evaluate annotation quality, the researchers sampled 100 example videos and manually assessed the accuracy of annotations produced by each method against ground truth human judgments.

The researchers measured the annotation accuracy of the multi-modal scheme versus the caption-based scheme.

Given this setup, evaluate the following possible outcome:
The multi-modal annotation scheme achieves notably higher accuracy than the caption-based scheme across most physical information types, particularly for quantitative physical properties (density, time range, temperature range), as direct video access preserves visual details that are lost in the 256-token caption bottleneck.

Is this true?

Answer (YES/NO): NO